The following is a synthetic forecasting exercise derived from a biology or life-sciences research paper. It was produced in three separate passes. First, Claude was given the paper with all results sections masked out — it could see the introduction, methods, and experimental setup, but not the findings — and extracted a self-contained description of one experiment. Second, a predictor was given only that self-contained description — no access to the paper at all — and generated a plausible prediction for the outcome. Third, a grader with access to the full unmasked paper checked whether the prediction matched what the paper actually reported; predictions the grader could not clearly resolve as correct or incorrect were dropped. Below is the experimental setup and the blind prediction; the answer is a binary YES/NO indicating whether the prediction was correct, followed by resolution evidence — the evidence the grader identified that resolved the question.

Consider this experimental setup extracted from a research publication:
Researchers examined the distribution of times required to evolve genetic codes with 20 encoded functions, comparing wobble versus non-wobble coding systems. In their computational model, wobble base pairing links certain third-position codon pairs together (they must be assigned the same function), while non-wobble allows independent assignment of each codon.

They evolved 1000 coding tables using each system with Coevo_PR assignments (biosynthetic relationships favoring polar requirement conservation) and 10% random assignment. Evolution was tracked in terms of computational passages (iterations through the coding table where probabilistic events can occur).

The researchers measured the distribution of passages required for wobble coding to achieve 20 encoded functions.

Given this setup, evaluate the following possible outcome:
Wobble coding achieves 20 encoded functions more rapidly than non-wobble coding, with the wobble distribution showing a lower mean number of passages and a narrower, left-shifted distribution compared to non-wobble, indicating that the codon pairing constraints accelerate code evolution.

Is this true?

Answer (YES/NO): NO